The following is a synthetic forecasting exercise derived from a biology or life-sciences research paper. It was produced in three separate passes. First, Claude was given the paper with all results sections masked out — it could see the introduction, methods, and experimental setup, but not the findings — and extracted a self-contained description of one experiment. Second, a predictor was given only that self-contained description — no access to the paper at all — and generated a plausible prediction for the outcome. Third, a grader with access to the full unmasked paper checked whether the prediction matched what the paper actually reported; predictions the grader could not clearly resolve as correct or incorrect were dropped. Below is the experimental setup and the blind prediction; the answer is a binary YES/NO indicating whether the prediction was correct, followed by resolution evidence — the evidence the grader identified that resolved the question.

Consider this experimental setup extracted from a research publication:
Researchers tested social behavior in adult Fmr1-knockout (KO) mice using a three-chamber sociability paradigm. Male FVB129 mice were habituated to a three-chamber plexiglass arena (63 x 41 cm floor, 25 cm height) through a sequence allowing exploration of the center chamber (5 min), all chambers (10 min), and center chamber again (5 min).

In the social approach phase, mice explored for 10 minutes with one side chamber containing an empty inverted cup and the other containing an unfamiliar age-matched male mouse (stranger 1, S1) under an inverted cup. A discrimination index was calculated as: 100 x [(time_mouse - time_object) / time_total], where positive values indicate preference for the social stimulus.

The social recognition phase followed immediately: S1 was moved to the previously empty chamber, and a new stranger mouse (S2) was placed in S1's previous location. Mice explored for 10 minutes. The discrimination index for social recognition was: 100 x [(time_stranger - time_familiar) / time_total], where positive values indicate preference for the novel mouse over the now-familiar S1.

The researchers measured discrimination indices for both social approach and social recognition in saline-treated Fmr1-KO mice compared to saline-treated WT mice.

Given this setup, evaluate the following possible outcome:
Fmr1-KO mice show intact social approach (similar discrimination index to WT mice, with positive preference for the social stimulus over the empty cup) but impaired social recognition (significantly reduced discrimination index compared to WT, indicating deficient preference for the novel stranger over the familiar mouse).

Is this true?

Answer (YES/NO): YES